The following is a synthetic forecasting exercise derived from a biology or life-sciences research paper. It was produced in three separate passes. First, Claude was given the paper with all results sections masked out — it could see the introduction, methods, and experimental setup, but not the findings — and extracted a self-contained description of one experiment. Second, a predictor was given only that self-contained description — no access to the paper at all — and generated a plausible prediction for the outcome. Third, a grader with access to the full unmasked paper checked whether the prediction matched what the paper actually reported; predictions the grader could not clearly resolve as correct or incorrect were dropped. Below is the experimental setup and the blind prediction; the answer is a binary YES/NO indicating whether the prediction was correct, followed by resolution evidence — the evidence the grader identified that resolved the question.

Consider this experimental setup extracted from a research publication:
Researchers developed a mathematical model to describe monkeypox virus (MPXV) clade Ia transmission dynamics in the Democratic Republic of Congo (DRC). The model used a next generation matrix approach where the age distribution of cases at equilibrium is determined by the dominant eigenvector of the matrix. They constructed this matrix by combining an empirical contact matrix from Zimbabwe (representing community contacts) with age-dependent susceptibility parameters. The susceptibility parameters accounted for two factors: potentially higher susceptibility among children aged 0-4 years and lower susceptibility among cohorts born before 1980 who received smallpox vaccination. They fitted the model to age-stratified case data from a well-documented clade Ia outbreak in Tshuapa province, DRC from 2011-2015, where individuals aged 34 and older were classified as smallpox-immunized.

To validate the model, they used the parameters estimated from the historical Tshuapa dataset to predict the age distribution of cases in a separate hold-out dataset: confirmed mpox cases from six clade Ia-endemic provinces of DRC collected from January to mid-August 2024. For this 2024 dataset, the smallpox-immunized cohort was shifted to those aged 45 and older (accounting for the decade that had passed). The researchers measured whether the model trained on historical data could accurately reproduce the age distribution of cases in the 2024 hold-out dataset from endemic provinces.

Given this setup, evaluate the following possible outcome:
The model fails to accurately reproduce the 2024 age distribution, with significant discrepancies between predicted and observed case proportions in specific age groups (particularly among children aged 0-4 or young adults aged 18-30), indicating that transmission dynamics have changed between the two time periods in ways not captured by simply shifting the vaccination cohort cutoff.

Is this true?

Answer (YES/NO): NO